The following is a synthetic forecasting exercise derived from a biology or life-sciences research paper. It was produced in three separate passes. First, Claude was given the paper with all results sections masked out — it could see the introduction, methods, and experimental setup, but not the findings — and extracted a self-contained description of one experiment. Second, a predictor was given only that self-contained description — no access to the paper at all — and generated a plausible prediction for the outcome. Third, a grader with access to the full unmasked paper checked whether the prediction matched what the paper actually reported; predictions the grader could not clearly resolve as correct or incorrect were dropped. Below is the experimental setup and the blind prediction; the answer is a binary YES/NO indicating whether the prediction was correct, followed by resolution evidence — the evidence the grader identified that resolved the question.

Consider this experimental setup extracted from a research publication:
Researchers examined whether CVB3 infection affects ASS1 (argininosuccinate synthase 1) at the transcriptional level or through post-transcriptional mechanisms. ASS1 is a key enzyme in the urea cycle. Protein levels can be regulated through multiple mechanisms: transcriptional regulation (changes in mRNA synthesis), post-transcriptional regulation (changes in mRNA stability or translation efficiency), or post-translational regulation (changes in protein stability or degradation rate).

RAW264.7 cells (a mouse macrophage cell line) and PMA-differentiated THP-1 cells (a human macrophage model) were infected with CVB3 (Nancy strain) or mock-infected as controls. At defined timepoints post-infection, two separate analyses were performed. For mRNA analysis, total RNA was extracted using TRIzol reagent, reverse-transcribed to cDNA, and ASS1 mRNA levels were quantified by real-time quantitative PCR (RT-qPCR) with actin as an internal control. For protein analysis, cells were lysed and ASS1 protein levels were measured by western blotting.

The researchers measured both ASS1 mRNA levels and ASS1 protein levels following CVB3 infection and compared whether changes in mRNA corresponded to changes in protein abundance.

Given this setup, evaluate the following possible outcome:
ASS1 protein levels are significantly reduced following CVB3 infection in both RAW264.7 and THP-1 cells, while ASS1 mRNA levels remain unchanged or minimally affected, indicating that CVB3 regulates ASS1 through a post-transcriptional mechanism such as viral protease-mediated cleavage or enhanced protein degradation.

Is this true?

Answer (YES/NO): NO